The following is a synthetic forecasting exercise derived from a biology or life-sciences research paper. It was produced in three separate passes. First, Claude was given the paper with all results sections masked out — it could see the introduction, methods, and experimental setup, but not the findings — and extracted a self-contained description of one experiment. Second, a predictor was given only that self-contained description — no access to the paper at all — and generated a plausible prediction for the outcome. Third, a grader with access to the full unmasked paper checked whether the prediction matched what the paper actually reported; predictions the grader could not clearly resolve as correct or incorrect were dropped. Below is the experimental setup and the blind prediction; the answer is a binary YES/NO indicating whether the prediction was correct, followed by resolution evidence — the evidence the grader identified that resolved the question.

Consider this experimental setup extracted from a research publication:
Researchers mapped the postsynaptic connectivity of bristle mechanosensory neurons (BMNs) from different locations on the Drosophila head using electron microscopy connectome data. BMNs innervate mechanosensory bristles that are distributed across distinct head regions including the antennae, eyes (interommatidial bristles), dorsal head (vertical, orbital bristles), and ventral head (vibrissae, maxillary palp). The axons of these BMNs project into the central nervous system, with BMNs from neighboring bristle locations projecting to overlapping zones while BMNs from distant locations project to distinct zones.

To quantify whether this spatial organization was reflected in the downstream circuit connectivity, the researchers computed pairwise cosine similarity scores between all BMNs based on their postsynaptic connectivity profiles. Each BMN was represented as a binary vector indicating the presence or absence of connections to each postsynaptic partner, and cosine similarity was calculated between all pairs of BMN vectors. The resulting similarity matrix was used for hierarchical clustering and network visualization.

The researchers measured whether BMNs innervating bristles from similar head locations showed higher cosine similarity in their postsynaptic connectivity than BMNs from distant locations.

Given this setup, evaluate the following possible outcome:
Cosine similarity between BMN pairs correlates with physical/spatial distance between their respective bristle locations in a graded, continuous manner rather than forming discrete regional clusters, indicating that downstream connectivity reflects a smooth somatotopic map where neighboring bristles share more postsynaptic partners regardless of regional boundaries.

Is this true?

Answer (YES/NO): NO